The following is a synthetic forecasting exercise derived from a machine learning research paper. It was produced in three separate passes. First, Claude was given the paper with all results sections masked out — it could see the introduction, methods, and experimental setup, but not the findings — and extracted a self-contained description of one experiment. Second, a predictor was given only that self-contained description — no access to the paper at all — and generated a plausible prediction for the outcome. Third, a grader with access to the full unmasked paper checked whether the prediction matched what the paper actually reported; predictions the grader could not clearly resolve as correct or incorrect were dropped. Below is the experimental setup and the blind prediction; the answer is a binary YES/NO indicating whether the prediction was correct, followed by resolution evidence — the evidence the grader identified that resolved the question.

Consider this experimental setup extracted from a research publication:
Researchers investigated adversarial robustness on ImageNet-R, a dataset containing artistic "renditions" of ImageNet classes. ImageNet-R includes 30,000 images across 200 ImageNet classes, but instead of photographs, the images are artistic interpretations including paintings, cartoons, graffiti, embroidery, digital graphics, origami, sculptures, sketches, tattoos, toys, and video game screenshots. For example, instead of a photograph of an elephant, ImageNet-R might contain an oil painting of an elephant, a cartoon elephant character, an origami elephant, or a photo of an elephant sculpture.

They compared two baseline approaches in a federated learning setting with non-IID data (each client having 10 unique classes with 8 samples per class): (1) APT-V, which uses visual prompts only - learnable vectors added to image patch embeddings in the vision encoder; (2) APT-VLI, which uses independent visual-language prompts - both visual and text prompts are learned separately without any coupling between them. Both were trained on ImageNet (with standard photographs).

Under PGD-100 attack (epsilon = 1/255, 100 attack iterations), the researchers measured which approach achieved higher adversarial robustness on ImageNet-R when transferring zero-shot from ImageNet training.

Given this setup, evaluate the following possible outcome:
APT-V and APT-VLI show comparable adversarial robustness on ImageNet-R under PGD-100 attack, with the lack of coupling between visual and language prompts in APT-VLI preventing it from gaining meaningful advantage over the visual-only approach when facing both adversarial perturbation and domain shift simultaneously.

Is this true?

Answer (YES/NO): NO